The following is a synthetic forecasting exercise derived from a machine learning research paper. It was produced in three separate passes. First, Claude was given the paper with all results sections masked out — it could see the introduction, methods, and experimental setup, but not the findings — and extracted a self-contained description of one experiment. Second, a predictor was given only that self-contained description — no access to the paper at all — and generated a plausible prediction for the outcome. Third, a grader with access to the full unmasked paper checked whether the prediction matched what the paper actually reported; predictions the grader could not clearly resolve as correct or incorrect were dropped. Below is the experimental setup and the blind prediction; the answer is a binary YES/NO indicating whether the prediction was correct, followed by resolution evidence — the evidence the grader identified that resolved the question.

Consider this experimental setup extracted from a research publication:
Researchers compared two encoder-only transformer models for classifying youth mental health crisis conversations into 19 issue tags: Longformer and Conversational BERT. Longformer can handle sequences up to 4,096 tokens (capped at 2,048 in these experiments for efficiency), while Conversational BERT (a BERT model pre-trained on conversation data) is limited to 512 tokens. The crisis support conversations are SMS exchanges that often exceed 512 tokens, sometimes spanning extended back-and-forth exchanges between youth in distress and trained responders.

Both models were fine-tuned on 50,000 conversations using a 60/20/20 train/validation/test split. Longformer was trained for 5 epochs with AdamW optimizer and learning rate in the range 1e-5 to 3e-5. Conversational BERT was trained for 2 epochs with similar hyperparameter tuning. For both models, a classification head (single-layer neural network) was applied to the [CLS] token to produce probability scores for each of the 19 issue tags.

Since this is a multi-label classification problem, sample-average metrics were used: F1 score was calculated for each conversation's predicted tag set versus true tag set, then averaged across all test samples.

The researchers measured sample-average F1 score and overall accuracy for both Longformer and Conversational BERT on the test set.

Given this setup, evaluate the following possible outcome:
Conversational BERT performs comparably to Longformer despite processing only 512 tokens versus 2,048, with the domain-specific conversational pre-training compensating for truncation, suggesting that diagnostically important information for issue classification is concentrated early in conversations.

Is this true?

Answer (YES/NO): NO